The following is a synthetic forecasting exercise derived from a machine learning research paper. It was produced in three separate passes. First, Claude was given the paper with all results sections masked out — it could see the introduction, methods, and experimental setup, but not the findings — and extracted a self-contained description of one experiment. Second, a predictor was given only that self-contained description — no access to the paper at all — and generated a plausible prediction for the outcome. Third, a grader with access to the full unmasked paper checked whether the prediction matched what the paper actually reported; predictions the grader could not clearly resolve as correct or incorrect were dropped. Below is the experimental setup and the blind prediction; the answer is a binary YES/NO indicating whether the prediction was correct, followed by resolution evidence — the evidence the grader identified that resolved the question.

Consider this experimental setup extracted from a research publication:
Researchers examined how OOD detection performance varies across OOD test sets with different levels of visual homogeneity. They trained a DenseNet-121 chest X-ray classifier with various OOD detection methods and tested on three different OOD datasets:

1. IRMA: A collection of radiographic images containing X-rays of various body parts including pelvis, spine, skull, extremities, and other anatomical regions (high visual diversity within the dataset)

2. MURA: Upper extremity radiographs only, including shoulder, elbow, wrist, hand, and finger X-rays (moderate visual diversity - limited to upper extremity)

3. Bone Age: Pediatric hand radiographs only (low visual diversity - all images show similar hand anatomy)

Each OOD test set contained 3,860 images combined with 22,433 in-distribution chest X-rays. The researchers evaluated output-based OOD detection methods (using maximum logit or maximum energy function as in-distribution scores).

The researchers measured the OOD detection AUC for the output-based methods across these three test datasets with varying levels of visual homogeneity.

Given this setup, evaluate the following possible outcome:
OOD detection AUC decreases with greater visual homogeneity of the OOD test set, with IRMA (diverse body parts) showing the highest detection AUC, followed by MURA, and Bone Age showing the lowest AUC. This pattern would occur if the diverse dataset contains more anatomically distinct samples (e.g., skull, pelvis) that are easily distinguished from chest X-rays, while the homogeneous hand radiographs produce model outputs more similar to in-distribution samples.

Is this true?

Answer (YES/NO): NO